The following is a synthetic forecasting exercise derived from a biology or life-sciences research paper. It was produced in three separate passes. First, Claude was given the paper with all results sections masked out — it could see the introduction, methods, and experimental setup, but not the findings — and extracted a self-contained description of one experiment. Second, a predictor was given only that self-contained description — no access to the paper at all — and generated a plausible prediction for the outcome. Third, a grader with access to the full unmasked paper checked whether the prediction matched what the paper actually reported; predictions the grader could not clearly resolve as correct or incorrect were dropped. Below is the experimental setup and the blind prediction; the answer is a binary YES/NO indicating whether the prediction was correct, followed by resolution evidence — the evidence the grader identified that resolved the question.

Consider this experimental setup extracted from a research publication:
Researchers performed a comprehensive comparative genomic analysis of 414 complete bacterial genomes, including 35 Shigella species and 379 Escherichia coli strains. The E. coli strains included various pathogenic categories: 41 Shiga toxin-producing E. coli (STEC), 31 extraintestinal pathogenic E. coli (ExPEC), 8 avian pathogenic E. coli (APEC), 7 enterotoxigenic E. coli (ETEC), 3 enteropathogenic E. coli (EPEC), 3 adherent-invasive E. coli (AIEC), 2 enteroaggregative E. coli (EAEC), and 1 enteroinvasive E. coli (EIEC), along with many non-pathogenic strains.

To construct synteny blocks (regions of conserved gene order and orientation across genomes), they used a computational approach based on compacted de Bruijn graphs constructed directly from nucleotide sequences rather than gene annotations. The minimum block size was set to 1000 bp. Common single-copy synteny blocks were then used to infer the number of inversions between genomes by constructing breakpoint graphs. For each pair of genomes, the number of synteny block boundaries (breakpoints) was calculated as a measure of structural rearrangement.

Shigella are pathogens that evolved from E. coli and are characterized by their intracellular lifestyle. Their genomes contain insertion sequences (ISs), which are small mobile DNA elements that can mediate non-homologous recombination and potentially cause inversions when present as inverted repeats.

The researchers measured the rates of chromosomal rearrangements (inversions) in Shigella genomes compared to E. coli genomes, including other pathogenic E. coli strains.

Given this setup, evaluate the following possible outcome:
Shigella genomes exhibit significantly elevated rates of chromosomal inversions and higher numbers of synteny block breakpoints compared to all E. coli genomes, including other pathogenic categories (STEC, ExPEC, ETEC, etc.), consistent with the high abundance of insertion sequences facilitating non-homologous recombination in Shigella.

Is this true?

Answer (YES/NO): YES